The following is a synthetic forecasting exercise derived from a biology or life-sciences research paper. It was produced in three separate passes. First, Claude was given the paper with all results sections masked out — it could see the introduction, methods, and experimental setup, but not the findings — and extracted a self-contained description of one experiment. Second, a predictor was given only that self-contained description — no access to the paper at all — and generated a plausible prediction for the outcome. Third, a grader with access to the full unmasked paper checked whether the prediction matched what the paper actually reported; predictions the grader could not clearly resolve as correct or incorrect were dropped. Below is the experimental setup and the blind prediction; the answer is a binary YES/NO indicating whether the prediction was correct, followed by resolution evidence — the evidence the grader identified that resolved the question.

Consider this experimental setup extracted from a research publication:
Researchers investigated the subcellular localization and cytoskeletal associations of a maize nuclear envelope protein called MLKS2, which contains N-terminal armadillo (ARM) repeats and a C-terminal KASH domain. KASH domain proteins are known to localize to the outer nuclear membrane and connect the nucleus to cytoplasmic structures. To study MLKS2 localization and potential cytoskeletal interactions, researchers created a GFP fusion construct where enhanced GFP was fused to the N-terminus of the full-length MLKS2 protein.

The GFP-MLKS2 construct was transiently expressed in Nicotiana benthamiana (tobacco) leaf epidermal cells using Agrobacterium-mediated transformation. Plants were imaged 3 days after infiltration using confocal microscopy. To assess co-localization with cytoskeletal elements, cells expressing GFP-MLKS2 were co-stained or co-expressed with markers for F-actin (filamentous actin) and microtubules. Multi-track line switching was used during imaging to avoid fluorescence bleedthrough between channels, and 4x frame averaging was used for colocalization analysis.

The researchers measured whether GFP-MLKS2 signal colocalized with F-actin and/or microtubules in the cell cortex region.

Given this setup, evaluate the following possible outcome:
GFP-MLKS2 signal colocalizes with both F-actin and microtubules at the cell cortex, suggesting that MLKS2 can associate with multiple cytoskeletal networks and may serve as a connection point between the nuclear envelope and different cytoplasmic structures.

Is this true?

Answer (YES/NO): NO